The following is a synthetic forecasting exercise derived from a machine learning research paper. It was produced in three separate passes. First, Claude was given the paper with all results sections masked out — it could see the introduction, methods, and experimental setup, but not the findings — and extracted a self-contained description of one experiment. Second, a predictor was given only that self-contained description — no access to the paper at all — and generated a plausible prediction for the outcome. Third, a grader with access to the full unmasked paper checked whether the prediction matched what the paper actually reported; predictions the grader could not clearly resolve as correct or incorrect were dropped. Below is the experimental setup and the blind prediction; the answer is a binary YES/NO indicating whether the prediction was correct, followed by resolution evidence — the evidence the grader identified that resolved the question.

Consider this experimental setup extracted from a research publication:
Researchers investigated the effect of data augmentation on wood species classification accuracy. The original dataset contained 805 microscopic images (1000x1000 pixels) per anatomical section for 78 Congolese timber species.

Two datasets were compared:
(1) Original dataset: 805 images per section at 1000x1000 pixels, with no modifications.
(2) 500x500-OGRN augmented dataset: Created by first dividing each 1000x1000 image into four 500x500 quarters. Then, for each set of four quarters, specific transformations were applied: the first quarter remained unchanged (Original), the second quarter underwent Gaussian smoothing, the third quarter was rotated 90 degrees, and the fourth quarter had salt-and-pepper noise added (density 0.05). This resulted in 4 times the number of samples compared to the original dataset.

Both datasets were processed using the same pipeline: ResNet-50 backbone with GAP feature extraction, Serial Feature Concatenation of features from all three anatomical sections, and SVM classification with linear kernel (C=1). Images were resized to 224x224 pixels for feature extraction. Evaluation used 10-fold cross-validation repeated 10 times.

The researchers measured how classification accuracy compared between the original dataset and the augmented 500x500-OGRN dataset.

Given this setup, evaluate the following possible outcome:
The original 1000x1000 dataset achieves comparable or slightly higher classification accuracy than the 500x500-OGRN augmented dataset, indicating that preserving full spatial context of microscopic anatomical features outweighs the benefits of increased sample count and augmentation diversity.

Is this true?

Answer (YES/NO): NO